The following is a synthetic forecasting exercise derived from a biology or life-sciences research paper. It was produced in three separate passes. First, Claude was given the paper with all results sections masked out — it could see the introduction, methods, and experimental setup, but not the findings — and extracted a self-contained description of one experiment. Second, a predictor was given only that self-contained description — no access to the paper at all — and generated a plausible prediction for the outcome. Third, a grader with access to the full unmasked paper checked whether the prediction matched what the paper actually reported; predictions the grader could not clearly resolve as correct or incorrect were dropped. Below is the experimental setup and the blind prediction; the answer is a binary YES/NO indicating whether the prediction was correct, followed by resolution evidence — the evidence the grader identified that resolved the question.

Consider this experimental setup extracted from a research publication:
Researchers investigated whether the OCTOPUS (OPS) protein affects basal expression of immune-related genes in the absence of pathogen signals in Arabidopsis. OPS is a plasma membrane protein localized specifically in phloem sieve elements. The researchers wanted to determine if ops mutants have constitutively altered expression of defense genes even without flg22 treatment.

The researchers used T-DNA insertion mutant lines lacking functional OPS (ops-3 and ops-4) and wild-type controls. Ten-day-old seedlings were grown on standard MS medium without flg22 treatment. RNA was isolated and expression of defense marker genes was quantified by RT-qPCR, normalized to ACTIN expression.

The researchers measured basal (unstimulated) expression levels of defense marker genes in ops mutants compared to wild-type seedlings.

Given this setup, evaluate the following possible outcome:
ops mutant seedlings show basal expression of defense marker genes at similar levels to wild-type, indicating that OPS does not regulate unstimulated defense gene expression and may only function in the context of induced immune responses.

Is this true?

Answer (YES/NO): NO